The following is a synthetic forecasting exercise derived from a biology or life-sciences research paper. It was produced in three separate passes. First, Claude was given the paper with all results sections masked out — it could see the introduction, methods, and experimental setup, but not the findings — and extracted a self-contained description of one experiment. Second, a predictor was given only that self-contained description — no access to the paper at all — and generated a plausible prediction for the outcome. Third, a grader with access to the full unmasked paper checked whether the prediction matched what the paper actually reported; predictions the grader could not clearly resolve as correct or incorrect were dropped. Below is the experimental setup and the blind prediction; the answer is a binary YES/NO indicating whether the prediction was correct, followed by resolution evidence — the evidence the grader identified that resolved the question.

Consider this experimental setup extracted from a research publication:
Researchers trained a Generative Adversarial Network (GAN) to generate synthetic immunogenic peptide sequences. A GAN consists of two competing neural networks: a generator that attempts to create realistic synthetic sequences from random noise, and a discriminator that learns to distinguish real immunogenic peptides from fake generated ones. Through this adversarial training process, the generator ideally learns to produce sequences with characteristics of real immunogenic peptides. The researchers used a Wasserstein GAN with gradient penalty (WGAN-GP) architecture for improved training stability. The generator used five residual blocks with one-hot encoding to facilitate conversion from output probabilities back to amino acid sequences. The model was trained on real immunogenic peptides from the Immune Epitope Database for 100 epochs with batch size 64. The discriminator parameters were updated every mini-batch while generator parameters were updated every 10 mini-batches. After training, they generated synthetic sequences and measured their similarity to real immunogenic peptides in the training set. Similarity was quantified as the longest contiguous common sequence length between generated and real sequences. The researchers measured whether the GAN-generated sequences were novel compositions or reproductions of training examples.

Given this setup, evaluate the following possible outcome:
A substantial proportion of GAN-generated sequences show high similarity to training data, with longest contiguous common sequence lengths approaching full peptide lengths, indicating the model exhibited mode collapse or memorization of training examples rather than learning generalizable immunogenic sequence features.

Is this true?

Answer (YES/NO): NO